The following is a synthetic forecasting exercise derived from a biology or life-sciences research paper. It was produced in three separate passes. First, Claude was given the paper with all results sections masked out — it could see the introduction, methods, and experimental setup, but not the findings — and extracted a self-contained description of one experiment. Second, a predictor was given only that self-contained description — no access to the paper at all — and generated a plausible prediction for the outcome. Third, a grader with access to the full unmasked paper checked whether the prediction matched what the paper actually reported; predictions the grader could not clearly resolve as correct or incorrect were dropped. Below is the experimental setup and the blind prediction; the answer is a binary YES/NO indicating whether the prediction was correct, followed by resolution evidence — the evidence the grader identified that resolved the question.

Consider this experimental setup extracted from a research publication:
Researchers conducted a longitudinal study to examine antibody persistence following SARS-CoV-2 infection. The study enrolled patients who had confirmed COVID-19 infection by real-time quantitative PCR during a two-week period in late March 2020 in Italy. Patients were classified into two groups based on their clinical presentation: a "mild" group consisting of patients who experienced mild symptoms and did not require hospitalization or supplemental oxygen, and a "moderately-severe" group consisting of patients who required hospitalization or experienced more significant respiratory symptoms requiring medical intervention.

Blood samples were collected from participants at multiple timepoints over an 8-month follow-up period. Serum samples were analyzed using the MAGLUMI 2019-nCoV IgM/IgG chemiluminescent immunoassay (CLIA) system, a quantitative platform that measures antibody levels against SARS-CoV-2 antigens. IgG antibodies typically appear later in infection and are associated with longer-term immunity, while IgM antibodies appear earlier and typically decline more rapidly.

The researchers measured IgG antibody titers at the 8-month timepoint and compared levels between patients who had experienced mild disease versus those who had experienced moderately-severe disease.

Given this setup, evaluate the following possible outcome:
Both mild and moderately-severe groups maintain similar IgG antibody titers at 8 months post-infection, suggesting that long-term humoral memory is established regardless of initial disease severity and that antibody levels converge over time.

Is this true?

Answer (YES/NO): NO